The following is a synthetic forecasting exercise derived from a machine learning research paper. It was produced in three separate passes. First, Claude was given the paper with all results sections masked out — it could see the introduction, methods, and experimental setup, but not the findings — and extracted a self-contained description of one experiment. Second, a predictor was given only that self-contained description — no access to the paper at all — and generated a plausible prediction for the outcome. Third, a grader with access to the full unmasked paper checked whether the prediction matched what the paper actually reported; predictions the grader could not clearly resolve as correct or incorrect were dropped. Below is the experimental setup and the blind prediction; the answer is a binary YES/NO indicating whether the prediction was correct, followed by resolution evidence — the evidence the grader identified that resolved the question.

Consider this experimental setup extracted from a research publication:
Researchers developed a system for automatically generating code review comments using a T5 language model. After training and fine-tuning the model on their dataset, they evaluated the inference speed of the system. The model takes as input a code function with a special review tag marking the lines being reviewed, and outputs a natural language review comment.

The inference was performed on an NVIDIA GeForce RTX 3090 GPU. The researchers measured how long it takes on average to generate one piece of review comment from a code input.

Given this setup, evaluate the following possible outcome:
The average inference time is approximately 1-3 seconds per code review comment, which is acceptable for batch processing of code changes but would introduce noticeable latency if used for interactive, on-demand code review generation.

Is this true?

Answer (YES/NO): NO